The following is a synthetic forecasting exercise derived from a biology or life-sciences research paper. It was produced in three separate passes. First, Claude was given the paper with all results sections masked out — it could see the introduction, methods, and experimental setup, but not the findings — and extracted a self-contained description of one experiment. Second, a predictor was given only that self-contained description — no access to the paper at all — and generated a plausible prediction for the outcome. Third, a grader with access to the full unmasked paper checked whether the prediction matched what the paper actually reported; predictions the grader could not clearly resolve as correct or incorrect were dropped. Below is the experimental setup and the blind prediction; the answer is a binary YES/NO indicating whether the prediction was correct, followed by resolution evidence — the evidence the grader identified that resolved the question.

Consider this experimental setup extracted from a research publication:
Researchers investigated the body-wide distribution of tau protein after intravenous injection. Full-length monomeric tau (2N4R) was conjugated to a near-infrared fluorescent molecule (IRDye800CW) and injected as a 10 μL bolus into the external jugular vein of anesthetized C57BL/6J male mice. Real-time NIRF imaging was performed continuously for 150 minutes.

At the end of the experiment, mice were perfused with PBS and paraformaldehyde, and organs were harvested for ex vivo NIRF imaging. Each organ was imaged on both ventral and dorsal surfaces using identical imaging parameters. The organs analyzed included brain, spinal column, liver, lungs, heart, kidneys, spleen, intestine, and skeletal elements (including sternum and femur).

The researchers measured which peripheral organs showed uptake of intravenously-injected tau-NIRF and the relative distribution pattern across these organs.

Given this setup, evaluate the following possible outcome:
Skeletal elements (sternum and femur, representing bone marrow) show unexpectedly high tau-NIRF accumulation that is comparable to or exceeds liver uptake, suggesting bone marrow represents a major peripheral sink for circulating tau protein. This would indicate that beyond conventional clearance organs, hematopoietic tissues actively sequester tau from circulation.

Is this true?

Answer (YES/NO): NO